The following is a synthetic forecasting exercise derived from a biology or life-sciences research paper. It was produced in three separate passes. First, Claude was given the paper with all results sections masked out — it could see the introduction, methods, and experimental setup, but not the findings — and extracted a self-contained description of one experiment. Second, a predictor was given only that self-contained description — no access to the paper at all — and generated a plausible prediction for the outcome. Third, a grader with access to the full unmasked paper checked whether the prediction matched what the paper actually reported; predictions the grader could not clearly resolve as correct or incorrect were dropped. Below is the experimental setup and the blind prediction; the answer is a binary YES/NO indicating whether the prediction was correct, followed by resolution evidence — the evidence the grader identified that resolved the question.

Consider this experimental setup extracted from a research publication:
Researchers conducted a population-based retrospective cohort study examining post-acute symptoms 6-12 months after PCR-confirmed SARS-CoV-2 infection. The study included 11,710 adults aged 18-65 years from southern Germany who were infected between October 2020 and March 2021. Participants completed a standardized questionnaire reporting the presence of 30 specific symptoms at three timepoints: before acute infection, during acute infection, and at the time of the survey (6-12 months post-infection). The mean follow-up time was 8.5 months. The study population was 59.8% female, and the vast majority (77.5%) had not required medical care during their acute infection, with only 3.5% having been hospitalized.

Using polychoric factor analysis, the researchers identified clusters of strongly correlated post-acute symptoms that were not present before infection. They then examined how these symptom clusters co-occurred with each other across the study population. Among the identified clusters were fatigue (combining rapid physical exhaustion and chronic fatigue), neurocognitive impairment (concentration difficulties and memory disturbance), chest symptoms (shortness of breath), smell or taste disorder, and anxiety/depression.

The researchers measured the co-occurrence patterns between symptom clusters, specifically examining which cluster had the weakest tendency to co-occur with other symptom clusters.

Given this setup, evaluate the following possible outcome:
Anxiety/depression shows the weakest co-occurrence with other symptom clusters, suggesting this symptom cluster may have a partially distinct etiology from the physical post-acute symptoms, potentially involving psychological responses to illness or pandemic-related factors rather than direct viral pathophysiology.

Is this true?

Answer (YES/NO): NO